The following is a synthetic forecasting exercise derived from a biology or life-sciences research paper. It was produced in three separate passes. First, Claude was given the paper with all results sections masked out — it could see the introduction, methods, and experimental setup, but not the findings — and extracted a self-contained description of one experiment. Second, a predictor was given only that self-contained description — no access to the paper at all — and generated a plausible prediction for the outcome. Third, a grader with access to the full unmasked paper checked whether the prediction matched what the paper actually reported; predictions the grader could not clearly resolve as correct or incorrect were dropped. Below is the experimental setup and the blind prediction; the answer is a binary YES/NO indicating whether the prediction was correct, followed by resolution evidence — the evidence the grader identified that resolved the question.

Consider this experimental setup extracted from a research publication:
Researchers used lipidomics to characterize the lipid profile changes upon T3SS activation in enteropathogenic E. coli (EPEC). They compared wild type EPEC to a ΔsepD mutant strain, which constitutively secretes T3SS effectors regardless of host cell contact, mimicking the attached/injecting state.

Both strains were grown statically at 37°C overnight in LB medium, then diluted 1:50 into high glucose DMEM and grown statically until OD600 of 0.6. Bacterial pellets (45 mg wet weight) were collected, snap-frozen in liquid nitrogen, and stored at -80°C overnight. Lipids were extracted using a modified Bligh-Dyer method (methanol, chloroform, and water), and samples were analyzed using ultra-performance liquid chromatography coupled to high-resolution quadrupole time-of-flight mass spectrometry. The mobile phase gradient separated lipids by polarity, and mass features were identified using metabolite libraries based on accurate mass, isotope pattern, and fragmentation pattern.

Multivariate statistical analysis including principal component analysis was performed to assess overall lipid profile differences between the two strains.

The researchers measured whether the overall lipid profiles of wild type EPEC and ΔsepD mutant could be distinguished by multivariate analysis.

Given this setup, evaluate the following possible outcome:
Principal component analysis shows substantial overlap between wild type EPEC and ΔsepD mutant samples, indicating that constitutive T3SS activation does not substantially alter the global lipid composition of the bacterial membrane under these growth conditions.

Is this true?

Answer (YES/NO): NO